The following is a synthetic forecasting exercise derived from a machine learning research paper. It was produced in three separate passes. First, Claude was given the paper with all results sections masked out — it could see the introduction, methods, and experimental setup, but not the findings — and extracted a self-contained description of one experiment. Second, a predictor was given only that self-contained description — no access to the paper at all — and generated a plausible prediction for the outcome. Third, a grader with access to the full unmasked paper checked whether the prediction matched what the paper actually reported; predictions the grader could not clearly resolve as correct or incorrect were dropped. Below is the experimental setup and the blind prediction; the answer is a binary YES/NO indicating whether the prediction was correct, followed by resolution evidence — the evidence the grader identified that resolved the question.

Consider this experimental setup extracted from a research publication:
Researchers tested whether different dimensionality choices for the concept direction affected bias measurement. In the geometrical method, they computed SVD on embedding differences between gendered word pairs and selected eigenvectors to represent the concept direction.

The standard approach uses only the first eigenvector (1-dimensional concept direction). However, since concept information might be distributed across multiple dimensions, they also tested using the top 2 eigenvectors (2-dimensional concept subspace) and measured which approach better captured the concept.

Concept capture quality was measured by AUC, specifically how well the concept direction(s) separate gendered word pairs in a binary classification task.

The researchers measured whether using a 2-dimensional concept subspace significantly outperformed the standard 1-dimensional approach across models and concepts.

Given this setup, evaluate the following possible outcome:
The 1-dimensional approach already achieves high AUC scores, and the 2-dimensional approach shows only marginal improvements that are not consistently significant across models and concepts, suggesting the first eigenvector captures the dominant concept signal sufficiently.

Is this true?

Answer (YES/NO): NO